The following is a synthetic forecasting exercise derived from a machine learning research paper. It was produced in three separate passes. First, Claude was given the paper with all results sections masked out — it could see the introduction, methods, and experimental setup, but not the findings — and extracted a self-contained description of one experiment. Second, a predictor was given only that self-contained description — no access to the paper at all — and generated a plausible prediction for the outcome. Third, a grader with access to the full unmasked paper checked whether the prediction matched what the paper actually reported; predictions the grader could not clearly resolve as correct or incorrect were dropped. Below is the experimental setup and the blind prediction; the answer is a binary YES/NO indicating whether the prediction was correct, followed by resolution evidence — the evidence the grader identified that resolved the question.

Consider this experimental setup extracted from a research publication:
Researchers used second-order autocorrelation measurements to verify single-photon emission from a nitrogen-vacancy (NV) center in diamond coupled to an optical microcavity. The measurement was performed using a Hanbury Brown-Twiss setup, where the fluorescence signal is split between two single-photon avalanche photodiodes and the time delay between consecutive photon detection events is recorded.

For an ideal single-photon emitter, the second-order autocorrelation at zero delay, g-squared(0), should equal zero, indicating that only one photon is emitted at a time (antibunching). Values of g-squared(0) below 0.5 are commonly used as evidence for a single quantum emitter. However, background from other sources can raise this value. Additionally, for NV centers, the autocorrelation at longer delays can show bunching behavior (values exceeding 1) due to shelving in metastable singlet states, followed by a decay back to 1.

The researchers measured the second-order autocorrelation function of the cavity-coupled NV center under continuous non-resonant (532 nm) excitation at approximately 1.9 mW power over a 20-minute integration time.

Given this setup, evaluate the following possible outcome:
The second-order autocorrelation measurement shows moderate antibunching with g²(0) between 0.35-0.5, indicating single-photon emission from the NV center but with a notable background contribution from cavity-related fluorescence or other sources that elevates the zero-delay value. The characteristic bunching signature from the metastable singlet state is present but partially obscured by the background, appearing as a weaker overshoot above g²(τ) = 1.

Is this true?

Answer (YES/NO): NO